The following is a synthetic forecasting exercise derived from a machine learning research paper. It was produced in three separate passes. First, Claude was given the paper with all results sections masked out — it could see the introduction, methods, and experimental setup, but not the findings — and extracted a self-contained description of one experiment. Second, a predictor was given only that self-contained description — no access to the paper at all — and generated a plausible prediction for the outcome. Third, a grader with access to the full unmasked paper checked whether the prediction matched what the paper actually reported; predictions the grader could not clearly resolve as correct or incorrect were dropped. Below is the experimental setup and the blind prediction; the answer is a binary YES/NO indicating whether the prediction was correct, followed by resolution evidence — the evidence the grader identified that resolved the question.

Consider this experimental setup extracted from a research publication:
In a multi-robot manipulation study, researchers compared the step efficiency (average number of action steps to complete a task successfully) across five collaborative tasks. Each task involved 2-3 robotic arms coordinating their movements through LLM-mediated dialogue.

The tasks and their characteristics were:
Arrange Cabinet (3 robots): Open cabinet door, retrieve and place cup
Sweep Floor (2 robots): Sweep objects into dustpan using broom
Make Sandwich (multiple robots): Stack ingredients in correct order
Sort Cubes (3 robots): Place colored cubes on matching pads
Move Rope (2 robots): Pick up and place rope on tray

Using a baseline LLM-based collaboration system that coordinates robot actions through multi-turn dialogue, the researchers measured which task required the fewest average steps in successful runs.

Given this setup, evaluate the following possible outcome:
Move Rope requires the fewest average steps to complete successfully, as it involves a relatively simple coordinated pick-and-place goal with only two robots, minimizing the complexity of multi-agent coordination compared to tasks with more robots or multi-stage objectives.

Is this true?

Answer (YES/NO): YES